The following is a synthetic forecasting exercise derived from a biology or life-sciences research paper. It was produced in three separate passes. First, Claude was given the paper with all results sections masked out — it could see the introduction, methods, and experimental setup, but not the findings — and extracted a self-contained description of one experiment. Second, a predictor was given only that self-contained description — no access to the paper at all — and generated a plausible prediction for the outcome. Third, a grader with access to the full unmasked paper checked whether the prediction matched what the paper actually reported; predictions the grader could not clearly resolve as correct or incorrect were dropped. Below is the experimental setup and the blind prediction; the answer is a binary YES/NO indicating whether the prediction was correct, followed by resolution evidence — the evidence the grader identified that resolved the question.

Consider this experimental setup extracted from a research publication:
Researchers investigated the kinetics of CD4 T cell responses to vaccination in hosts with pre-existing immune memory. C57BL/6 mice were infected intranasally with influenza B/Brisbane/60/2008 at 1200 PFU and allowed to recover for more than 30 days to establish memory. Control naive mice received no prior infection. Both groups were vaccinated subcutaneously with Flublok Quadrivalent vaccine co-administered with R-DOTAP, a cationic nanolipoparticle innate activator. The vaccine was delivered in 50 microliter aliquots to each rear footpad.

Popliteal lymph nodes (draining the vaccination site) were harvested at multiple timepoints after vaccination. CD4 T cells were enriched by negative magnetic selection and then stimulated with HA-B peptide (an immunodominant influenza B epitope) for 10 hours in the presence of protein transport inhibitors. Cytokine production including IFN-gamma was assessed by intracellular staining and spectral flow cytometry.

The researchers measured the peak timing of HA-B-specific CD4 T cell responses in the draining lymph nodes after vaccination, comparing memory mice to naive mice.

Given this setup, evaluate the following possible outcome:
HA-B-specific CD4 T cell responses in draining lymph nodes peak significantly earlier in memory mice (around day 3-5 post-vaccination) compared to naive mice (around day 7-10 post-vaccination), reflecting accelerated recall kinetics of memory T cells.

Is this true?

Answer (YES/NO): NO